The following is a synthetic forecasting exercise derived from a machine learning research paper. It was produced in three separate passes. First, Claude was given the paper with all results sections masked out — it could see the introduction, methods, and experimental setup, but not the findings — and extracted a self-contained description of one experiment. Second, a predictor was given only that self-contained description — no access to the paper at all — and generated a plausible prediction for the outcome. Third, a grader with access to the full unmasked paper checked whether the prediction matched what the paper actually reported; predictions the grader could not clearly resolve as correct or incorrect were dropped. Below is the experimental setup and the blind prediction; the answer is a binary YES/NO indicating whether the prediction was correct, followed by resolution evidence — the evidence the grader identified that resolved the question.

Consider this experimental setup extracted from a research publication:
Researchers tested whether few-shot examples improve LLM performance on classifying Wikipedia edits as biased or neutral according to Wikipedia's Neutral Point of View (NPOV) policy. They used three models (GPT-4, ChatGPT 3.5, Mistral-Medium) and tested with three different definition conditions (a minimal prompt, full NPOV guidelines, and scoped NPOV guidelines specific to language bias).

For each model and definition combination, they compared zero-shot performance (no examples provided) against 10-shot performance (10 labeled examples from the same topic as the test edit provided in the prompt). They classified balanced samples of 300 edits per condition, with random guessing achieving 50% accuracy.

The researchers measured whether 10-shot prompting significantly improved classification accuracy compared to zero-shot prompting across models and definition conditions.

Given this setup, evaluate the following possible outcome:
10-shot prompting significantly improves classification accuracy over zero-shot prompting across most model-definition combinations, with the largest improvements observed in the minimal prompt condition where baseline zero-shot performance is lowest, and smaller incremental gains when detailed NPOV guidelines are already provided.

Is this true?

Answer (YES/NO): NO